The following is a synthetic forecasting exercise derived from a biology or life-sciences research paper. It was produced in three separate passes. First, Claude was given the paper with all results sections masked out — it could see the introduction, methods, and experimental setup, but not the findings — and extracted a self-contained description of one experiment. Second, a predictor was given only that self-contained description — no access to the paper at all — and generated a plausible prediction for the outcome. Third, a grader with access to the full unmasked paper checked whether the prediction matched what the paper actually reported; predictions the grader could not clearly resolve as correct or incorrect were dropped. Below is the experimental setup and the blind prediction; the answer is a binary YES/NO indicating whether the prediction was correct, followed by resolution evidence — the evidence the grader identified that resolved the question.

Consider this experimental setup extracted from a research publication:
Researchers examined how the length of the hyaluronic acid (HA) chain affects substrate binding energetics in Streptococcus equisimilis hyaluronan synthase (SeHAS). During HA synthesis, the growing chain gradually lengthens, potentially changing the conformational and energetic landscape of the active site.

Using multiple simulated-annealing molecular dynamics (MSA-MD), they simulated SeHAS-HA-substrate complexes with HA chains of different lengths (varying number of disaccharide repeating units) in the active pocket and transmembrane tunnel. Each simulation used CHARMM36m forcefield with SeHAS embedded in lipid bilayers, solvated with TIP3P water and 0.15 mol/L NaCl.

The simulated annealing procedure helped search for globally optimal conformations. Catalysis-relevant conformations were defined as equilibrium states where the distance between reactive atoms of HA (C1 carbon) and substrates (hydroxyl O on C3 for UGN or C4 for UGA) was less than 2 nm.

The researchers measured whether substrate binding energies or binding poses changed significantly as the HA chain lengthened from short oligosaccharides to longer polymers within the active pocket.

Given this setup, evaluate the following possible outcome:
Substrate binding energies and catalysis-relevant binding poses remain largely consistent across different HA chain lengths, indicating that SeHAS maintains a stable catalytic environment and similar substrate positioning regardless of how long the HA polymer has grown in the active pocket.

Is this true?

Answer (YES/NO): NO